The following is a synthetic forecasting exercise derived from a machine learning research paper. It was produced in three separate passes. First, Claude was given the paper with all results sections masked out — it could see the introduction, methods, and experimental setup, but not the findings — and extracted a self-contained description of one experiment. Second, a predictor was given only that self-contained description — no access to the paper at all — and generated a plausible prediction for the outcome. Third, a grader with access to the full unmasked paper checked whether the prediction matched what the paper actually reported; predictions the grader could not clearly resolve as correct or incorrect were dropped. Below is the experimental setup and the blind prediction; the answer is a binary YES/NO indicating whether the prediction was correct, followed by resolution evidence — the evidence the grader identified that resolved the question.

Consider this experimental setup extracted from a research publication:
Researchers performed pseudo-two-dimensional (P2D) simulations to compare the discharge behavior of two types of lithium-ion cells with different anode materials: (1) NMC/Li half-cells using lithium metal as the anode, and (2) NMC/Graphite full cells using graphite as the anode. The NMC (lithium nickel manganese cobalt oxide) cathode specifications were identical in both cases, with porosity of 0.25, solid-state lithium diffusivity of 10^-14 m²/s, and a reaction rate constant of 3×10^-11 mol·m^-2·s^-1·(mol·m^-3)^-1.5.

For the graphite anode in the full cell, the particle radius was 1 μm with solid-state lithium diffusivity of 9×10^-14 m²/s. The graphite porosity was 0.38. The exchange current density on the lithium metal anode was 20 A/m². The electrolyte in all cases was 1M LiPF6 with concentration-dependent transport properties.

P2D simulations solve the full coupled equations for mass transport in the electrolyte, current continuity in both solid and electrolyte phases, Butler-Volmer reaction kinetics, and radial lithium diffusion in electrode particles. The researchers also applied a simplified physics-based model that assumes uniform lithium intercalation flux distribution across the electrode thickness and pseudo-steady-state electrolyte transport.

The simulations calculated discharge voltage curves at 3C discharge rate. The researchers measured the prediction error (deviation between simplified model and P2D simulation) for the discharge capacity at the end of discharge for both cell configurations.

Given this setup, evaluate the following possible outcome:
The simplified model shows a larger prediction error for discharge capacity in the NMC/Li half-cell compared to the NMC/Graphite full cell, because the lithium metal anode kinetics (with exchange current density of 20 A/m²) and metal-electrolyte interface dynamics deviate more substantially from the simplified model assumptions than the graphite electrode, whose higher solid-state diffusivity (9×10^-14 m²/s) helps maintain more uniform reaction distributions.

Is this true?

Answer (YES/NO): NO